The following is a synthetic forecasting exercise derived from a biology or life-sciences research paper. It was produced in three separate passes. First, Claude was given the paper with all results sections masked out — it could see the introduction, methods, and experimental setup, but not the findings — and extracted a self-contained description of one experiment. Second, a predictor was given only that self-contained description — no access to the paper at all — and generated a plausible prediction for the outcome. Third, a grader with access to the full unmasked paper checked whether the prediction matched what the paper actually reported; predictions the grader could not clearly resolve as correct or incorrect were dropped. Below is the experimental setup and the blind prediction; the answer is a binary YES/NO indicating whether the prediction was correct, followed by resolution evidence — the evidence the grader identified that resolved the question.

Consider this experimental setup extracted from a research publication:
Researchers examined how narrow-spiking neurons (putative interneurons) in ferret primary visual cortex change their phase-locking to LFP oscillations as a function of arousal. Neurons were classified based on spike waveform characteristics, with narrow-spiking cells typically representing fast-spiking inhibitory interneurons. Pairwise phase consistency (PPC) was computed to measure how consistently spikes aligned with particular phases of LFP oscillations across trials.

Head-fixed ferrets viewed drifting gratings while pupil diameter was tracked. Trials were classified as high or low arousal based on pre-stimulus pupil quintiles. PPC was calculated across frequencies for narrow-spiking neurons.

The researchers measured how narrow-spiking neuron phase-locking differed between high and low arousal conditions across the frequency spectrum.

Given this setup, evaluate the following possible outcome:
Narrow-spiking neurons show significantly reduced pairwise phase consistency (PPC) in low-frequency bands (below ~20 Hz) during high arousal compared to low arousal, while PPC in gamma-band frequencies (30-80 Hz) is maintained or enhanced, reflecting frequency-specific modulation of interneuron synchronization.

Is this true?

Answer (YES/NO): NO